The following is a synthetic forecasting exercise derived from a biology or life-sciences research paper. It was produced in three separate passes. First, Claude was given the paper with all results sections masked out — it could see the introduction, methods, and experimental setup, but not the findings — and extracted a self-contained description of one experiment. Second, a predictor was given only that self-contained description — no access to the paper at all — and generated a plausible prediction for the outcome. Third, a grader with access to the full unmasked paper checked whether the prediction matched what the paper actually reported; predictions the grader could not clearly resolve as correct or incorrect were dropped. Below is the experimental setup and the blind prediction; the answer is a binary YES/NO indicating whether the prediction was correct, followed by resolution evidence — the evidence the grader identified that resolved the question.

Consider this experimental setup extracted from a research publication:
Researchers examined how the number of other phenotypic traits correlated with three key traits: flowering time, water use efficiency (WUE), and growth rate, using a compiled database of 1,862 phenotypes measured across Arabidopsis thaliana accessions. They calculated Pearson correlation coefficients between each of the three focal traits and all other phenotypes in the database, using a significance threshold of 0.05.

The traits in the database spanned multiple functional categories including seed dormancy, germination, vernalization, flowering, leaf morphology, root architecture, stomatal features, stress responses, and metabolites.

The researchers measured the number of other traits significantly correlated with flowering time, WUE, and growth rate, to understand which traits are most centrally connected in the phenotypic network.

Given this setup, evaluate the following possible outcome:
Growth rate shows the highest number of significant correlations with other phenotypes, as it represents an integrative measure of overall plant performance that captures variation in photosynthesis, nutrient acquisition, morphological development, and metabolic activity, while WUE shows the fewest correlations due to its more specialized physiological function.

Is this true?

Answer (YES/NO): NO